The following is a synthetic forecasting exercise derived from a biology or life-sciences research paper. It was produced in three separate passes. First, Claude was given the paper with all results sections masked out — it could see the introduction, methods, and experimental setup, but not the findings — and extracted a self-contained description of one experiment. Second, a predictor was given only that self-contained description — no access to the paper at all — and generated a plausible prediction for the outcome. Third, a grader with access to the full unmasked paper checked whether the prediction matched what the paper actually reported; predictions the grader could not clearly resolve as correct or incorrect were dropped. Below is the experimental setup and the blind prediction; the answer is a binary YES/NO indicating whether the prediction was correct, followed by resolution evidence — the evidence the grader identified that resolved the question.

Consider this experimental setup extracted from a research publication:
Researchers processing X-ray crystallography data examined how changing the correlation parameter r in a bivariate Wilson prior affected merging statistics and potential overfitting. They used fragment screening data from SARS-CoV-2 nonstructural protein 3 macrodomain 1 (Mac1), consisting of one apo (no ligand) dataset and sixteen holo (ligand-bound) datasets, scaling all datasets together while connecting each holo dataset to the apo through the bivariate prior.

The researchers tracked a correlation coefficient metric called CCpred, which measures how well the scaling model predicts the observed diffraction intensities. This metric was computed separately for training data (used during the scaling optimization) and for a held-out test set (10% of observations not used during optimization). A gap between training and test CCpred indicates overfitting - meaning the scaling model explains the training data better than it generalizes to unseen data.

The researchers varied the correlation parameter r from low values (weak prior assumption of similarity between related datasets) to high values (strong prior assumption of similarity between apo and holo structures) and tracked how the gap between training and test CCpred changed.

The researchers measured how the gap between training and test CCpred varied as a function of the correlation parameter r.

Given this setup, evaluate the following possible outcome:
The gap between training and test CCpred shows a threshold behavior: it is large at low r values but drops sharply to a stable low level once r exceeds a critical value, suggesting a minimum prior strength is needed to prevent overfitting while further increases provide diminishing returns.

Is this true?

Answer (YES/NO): NO